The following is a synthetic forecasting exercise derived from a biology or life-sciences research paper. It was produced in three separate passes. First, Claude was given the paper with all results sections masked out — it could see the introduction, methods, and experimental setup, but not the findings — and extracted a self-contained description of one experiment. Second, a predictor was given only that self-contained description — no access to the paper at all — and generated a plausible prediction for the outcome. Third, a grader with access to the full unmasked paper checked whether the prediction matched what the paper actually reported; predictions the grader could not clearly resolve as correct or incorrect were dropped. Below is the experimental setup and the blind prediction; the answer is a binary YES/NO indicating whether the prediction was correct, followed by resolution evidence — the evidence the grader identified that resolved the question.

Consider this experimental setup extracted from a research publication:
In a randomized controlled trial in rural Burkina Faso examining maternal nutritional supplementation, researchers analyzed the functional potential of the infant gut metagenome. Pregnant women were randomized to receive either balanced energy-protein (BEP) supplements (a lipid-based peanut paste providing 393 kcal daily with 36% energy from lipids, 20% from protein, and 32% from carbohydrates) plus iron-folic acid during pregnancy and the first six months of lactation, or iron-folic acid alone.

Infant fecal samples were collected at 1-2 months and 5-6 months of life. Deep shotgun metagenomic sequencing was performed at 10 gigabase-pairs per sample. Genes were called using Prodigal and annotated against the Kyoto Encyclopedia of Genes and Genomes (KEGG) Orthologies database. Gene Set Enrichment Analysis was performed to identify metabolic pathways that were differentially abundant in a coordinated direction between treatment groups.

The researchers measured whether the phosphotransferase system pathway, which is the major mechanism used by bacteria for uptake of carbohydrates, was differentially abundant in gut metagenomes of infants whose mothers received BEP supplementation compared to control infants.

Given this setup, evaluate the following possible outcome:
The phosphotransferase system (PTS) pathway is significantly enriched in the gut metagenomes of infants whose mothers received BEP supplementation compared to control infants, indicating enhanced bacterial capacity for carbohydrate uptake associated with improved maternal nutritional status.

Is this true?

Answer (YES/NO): YES